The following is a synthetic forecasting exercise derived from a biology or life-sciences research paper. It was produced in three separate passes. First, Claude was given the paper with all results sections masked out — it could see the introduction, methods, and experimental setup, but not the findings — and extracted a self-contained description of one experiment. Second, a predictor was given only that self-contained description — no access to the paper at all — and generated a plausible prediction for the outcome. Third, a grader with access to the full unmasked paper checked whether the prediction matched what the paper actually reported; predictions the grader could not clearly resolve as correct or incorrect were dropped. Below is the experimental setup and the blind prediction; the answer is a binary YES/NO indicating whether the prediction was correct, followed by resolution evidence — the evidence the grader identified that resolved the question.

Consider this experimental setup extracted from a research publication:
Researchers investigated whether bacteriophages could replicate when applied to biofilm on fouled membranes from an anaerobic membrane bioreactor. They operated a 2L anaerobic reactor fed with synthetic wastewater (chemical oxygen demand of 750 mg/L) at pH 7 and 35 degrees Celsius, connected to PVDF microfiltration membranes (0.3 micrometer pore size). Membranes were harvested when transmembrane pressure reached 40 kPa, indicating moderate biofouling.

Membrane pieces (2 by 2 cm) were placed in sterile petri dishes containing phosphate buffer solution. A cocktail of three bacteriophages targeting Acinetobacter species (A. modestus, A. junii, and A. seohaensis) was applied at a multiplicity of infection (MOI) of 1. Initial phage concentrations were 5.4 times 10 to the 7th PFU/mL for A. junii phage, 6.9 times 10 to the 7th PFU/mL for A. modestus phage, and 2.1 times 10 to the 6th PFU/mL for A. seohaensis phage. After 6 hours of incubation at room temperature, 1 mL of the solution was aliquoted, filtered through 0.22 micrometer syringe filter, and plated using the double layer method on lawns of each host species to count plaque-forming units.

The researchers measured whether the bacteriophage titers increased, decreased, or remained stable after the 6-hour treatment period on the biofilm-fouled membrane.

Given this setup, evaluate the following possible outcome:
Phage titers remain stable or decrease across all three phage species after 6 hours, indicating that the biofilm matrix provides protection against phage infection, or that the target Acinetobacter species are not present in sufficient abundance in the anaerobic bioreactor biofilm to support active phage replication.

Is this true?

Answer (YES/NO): NO